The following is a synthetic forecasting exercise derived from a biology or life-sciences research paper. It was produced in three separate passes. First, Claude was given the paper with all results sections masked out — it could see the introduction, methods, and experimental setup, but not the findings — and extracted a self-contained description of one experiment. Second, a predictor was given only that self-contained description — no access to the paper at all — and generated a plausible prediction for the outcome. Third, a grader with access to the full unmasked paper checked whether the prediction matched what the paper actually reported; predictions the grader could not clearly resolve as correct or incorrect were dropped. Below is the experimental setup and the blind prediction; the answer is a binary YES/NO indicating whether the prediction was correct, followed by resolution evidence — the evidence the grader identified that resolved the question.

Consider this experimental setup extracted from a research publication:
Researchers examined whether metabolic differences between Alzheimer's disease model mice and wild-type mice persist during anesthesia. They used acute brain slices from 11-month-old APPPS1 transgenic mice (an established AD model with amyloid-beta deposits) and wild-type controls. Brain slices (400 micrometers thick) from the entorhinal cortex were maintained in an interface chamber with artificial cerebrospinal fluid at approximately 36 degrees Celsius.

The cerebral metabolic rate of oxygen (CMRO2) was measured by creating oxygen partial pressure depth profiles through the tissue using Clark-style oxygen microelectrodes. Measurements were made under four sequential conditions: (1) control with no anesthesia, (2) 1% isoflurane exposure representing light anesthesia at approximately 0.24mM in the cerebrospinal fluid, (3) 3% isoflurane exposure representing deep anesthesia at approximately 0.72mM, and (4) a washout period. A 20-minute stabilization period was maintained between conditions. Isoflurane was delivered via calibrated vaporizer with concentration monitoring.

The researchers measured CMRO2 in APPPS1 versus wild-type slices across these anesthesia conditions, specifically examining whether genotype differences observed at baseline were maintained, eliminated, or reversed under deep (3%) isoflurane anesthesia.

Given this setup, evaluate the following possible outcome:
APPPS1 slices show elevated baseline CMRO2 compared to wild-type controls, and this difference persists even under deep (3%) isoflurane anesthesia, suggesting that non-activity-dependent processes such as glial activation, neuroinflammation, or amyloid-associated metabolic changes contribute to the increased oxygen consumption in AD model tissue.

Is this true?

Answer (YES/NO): NO